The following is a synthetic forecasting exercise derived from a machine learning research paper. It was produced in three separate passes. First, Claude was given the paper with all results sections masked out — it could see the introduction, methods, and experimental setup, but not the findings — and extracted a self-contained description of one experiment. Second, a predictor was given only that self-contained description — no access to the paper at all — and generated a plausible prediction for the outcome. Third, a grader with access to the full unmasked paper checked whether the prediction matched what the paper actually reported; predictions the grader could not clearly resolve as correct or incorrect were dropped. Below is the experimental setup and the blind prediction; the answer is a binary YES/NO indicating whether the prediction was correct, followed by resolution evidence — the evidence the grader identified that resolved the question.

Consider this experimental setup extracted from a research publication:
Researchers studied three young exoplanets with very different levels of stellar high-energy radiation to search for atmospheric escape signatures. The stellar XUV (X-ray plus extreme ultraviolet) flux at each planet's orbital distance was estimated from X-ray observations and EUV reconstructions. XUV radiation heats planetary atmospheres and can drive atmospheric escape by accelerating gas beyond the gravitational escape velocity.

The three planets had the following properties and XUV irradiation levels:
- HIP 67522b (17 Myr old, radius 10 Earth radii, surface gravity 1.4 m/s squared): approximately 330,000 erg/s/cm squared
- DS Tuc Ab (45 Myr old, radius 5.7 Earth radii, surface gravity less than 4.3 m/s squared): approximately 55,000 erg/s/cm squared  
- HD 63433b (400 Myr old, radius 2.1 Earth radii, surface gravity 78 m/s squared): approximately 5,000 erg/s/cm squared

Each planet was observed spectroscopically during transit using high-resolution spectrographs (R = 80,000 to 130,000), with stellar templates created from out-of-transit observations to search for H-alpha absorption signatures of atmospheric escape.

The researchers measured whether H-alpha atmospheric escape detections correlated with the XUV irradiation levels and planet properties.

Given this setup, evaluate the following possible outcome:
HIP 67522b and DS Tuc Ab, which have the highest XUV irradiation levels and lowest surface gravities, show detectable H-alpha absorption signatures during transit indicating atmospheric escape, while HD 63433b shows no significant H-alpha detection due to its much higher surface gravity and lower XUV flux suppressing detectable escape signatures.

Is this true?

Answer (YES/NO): NO